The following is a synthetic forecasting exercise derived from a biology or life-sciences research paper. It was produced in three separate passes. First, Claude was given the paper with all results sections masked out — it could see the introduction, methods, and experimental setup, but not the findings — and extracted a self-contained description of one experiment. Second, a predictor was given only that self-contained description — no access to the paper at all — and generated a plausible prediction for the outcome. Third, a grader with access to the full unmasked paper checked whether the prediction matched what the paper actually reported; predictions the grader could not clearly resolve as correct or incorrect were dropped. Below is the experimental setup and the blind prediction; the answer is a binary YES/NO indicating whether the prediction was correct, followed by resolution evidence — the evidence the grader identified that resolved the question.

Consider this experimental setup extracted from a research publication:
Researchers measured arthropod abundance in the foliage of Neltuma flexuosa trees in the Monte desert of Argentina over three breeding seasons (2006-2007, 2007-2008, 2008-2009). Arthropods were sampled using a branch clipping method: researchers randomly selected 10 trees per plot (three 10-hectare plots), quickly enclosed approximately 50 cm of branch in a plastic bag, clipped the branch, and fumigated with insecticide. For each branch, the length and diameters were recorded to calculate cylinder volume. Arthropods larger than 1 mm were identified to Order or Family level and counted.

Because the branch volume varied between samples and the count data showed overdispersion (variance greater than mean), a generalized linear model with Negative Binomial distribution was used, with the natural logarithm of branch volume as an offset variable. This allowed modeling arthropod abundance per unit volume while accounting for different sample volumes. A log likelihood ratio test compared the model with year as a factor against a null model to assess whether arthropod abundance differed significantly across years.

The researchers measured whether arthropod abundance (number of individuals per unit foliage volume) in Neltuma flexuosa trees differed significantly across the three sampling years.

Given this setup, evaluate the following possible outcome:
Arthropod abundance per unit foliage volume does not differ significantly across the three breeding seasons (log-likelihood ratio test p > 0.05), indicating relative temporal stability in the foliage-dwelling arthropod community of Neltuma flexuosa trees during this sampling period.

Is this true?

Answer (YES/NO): NO